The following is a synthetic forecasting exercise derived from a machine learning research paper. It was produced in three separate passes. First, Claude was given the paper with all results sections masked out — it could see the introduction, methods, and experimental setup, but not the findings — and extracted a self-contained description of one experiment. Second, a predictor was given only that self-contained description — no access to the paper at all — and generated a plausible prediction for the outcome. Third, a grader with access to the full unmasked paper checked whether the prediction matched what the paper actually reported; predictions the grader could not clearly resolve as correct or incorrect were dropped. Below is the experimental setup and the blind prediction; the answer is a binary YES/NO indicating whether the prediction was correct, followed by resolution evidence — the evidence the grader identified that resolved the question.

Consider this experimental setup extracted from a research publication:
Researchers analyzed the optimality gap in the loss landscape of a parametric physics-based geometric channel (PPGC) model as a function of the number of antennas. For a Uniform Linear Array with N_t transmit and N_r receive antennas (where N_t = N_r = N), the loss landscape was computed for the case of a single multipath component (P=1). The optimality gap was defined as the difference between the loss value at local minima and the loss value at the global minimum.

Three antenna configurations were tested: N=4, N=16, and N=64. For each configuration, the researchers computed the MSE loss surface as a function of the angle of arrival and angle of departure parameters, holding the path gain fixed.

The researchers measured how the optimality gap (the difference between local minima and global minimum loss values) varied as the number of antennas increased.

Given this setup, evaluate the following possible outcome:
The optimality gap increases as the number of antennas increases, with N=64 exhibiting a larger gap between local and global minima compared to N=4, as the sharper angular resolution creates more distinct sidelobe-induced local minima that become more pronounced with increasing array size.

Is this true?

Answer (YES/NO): YES